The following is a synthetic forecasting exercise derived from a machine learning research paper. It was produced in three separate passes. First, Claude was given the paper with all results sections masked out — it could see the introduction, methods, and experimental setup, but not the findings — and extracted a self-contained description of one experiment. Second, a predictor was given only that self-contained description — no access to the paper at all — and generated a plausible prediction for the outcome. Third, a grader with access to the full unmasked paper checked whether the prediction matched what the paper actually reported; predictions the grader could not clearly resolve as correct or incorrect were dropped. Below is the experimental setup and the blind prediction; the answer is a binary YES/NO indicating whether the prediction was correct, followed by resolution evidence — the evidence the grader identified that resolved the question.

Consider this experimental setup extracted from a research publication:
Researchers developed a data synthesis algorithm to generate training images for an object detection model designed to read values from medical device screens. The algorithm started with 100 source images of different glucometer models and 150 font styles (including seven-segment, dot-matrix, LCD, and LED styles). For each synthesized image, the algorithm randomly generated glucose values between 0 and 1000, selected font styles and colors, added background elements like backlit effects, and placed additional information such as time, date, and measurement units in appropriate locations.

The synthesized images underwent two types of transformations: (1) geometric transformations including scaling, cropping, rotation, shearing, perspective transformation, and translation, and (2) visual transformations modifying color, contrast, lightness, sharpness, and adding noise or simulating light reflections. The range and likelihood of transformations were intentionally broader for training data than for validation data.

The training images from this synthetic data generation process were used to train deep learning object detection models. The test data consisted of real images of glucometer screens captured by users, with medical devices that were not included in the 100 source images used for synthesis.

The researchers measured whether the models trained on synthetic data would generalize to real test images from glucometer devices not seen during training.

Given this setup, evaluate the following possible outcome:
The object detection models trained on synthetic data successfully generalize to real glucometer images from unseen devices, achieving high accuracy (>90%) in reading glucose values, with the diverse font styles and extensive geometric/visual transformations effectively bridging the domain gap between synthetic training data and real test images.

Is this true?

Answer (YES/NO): YES